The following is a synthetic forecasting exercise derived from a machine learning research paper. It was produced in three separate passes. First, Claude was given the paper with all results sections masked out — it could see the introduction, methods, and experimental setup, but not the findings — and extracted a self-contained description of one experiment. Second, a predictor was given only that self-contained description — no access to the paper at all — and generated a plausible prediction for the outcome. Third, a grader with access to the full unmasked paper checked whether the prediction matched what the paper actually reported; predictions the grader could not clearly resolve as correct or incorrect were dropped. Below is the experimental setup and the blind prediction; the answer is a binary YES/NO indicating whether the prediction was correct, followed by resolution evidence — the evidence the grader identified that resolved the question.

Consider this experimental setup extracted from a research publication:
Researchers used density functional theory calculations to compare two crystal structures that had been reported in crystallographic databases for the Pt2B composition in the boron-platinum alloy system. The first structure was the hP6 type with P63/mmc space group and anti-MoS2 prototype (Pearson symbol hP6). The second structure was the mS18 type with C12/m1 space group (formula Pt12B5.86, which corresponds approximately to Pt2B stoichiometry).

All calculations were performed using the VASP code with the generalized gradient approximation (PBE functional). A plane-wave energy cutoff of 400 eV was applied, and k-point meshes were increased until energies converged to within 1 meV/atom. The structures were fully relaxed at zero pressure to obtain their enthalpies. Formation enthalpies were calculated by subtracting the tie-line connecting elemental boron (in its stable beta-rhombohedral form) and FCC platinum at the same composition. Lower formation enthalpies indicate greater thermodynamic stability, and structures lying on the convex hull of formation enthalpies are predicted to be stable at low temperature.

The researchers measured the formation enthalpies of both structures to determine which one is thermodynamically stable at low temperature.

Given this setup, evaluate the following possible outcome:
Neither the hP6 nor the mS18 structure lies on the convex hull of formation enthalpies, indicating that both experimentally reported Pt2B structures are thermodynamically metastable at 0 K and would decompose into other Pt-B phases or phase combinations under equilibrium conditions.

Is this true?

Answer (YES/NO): NO